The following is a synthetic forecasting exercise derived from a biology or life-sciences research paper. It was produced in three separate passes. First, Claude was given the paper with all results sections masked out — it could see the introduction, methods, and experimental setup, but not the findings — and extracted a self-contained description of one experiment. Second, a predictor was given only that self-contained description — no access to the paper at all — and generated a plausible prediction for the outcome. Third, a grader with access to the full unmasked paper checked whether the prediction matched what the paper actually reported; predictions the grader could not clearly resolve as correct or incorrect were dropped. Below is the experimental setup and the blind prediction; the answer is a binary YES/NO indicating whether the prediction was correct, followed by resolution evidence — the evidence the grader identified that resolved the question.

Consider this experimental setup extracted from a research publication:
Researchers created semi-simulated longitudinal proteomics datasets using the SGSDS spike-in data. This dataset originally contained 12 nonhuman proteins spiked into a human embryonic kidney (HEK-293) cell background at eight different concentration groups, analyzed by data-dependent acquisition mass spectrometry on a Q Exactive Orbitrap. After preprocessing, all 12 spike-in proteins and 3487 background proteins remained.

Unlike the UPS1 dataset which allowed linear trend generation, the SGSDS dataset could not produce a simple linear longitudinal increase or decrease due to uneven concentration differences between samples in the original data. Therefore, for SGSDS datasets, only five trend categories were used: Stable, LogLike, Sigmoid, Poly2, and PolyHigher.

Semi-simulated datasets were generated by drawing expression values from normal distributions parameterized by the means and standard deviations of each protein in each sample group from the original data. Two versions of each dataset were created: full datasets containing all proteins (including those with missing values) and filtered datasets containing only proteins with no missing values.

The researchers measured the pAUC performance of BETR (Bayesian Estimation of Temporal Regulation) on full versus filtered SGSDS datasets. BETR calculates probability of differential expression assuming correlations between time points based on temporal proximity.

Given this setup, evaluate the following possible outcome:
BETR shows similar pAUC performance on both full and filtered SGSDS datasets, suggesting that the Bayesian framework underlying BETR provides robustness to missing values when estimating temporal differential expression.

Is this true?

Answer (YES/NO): NO